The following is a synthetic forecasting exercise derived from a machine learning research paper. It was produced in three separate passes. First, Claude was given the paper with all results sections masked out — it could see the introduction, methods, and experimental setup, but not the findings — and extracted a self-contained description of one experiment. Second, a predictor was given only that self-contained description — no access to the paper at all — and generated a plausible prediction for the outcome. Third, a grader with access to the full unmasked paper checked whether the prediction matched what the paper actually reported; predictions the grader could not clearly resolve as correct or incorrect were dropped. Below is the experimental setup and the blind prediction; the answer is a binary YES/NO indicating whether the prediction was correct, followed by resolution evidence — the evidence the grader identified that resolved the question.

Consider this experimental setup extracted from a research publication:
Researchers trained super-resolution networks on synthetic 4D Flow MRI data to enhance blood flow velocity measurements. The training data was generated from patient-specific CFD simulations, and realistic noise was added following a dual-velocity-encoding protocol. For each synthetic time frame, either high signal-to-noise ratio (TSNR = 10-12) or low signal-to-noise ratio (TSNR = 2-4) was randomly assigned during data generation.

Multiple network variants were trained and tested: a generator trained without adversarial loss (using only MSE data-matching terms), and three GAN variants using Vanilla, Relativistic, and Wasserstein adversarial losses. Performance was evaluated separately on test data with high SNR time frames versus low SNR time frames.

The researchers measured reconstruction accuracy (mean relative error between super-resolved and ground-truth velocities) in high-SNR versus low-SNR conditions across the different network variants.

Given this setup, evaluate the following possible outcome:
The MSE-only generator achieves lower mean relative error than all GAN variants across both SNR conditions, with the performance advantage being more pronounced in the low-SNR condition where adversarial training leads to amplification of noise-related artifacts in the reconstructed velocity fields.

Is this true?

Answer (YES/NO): NO